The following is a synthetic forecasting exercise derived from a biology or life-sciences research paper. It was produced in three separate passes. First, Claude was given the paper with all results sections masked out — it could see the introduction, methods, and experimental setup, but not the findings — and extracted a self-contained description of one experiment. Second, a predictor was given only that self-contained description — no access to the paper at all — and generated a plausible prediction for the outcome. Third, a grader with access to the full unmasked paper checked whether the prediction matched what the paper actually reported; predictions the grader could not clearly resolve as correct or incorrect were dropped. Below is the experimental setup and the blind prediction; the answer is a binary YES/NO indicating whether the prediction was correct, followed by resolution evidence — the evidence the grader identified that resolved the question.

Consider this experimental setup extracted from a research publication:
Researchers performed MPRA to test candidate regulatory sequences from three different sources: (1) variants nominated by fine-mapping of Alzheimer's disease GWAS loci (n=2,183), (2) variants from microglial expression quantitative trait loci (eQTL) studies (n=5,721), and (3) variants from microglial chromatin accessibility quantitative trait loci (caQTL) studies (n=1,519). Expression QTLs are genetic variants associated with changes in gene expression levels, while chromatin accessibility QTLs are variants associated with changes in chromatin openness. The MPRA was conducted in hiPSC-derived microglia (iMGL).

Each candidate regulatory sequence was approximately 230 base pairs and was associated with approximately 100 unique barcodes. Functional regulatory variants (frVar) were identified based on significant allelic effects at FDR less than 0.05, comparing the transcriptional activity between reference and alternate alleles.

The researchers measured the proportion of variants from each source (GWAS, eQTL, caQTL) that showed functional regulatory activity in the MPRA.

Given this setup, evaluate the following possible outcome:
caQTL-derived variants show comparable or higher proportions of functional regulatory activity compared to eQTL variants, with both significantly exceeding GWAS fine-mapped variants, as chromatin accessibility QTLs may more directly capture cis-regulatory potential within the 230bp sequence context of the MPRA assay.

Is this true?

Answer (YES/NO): NO